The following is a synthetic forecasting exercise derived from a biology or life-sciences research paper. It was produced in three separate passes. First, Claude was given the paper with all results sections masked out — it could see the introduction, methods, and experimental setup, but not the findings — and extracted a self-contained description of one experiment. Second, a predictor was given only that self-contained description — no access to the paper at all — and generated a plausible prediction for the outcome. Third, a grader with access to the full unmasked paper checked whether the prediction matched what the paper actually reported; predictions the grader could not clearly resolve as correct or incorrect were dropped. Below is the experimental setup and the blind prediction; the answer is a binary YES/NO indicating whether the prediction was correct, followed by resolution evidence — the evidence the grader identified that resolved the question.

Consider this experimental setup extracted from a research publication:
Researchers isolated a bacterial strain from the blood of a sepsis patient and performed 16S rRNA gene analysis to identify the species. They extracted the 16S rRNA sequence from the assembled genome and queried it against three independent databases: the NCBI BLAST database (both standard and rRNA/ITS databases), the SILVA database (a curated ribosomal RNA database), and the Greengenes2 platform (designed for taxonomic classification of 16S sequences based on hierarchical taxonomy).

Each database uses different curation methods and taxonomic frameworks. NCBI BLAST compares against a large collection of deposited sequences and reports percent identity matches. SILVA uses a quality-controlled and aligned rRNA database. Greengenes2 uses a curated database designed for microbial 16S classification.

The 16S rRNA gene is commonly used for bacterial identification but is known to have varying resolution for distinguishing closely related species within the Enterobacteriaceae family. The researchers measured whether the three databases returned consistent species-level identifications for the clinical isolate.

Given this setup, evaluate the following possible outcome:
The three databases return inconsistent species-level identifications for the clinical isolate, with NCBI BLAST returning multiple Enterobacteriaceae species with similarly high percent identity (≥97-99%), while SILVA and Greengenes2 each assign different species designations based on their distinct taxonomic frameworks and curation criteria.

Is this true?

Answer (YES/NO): NO